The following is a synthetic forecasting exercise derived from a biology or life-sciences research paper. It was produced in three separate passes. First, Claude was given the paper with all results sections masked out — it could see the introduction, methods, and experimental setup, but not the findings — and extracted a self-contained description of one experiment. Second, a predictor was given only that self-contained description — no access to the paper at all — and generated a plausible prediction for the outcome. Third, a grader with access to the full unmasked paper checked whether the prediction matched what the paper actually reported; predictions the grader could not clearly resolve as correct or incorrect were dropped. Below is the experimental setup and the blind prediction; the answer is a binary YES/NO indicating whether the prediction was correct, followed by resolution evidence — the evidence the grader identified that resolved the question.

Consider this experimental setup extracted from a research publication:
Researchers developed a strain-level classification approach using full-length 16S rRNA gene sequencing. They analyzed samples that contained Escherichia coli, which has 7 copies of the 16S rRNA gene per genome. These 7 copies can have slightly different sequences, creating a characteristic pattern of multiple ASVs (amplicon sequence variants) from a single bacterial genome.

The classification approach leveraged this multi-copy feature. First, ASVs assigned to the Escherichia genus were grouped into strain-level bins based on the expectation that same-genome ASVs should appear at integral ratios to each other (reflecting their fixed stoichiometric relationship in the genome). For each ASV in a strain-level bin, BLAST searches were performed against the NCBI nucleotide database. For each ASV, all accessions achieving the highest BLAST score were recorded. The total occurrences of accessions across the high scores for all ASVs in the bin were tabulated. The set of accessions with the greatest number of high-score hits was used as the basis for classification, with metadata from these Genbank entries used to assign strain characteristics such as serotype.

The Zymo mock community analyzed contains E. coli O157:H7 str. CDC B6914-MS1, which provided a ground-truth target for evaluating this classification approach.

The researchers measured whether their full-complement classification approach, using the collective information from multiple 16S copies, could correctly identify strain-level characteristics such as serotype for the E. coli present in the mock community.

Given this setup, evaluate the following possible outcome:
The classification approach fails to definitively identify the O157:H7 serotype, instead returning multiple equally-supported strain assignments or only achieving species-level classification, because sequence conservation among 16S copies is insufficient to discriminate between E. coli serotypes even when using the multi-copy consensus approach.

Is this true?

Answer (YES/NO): NO